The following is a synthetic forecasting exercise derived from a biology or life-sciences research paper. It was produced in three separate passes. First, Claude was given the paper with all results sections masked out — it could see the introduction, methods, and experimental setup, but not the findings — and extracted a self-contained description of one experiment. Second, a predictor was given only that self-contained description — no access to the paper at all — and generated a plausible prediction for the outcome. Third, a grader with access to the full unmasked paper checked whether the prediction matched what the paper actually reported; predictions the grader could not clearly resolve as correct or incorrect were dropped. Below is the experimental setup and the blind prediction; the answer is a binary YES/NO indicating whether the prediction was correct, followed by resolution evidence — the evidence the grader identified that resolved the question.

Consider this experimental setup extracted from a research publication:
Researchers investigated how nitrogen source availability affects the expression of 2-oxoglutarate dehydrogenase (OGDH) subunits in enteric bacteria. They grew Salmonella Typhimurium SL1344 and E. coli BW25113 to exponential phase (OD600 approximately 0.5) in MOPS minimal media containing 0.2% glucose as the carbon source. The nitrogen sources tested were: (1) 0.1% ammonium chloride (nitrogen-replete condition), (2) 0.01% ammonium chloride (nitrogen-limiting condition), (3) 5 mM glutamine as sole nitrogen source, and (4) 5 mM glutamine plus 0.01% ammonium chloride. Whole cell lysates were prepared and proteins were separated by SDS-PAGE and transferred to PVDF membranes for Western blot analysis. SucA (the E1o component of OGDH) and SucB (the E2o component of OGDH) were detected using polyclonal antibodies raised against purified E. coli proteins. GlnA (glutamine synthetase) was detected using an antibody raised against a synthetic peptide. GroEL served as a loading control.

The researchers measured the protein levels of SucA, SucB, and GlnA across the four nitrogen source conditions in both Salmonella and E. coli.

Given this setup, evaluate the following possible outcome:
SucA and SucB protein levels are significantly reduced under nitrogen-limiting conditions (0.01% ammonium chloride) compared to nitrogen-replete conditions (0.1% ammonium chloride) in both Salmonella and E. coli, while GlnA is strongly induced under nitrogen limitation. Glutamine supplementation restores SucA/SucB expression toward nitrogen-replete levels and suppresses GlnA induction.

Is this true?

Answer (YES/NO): NO